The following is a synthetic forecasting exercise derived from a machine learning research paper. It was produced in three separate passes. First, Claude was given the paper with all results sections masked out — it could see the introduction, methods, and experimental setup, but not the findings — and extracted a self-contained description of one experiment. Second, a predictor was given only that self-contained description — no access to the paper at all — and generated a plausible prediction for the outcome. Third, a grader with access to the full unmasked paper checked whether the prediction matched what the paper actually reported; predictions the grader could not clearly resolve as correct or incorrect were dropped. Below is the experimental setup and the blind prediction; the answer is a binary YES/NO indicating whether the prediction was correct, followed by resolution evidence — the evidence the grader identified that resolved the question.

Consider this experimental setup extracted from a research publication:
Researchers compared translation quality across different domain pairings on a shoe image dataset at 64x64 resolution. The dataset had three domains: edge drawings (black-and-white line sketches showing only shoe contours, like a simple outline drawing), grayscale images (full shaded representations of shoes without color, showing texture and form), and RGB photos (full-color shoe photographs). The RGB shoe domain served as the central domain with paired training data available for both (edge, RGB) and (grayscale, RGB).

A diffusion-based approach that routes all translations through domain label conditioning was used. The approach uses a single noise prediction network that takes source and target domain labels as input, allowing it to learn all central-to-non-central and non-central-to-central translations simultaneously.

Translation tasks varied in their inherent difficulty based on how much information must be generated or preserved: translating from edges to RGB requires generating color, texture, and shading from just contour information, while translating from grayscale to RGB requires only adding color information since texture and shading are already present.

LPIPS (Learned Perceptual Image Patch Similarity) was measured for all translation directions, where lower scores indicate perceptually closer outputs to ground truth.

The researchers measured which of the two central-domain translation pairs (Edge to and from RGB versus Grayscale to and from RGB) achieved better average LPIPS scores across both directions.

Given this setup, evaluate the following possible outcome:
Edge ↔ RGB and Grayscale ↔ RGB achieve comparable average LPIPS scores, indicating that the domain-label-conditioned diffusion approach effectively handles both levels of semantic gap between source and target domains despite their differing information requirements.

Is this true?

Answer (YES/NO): NO